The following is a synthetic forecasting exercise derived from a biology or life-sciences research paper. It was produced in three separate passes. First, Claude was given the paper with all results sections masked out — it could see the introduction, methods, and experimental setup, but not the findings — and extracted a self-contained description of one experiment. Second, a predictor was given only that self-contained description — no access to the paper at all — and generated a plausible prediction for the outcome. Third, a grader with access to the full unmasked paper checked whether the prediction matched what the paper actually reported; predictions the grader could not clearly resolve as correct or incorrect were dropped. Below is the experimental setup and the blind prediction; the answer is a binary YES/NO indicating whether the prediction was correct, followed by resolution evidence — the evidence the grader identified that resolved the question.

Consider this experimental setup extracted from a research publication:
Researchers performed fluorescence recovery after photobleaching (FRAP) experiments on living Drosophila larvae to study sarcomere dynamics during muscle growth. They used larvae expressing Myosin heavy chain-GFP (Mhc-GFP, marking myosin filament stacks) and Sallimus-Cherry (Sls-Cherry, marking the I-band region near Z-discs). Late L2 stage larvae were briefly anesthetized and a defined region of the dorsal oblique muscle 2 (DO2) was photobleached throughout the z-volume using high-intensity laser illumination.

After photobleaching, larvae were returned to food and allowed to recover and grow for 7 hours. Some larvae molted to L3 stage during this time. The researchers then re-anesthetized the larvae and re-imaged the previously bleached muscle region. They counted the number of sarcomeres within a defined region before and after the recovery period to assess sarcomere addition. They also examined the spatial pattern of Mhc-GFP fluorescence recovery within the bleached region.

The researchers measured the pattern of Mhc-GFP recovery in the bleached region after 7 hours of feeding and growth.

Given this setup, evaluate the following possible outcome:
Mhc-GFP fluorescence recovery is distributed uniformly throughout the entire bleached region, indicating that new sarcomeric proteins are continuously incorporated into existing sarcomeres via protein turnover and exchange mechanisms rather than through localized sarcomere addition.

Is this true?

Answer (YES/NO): NO